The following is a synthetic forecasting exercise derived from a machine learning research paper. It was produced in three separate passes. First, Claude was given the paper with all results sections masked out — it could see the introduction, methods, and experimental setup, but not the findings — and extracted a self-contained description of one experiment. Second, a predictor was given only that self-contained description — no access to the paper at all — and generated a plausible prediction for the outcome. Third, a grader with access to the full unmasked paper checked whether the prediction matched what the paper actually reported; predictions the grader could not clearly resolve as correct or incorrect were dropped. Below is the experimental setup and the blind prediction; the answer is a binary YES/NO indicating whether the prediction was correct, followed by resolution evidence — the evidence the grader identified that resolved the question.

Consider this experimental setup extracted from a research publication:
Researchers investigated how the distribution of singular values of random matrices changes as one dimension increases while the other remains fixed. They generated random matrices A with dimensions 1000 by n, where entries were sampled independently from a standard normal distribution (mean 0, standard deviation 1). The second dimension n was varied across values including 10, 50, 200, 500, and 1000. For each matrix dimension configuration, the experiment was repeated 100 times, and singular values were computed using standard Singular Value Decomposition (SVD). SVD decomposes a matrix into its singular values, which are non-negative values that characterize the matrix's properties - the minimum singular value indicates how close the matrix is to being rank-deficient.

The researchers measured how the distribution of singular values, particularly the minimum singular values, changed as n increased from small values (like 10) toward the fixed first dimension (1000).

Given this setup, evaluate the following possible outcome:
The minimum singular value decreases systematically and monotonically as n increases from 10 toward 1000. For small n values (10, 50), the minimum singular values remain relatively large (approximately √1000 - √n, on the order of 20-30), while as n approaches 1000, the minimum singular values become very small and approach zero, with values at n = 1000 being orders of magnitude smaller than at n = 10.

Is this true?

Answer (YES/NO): YES